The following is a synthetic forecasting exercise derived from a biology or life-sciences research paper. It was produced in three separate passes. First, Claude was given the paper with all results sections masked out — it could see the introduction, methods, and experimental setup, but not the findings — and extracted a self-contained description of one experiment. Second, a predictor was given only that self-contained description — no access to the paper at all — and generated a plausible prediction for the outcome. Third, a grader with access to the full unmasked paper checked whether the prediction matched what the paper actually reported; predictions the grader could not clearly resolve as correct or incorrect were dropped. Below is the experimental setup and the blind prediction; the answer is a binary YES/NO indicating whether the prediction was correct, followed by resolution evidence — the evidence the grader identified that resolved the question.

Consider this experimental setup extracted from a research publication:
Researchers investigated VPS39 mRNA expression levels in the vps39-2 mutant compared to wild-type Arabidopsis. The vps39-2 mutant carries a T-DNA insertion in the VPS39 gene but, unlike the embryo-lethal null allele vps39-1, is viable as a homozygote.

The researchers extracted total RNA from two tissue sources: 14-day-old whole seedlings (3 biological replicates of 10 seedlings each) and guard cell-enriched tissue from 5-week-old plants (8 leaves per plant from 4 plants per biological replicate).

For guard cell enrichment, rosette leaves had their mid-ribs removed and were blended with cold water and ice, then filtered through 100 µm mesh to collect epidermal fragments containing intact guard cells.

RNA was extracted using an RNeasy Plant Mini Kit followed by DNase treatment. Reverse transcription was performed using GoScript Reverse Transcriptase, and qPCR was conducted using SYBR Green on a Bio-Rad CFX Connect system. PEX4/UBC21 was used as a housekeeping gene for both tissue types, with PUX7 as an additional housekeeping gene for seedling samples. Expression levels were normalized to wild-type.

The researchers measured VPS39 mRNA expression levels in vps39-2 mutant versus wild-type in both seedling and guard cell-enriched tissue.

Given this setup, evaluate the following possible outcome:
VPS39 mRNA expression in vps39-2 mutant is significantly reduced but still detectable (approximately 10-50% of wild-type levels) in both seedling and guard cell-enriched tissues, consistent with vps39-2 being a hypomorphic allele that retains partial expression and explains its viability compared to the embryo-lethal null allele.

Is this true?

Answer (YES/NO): NO